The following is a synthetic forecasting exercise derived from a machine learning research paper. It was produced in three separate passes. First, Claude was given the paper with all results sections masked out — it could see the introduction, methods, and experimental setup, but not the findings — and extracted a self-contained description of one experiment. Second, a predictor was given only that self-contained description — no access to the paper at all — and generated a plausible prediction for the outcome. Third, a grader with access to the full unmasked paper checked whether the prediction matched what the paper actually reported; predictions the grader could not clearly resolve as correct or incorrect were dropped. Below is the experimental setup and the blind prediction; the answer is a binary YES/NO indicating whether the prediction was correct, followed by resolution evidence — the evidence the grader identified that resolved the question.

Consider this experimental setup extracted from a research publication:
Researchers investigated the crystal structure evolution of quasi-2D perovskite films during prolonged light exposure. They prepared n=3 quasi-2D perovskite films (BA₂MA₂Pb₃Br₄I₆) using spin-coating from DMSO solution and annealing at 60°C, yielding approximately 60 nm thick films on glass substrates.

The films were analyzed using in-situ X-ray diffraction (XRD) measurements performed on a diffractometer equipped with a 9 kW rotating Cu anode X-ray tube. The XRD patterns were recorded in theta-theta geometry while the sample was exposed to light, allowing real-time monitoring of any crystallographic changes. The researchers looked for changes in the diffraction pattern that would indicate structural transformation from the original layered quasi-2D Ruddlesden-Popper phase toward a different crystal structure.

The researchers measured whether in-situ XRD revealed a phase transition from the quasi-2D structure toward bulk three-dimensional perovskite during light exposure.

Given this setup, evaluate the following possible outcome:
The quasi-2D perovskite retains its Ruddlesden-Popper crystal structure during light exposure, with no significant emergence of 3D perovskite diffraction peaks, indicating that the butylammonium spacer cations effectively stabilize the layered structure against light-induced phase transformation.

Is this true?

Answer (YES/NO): NO